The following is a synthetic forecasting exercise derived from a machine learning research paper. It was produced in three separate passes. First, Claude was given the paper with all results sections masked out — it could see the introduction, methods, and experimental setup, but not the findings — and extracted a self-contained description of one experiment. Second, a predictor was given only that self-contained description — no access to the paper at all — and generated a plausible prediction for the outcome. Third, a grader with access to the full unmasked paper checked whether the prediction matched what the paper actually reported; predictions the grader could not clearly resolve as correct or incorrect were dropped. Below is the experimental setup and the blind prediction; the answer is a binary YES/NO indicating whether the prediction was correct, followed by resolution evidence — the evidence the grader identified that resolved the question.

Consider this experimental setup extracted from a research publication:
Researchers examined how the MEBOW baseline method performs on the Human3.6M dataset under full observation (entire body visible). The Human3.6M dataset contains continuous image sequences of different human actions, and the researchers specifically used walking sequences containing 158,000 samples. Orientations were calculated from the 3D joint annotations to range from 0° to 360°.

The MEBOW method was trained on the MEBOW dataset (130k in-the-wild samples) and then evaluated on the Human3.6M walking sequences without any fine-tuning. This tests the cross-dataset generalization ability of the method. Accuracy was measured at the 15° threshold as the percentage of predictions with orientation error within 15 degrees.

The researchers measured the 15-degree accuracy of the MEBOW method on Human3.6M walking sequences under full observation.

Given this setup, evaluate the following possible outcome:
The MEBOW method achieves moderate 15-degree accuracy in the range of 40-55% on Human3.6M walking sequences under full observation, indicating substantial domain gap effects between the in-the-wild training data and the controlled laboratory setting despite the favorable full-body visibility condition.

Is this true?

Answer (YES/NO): NO